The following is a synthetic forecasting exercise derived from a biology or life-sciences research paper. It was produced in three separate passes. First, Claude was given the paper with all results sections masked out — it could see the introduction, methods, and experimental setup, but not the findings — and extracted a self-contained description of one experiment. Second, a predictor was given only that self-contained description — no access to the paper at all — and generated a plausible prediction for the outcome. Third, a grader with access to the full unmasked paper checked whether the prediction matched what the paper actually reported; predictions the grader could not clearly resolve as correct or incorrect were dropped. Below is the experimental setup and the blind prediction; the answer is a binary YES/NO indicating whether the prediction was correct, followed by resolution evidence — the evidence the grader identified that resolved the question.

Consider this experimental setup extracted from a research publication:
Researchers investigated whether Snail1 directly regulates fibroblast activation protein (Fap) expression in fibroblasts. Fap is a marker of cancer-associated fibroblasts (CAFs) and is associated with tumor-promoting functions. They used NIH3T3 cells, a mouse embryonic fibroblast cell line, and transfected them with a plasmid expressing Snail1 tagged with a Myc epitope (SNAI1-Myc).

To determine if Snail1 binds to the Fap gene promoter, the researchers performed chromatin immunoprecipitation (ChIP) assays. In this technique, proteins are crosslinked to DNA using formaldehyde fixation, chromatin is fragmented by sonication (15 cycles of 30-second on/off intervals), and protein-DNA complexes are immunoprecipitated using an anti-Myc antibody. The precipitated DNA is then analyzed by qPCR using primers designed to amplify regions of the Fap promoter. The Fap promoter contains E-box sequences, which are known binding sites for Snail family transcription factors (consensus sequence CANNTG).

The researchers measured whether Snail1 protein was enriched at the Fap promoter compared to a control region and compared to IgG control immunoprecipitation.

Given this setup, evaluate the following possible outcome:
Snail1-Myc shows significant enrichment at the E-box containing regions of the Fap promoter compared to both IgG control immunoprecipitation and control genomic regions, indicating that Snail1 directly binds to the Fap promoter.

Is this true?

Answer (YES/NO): YES